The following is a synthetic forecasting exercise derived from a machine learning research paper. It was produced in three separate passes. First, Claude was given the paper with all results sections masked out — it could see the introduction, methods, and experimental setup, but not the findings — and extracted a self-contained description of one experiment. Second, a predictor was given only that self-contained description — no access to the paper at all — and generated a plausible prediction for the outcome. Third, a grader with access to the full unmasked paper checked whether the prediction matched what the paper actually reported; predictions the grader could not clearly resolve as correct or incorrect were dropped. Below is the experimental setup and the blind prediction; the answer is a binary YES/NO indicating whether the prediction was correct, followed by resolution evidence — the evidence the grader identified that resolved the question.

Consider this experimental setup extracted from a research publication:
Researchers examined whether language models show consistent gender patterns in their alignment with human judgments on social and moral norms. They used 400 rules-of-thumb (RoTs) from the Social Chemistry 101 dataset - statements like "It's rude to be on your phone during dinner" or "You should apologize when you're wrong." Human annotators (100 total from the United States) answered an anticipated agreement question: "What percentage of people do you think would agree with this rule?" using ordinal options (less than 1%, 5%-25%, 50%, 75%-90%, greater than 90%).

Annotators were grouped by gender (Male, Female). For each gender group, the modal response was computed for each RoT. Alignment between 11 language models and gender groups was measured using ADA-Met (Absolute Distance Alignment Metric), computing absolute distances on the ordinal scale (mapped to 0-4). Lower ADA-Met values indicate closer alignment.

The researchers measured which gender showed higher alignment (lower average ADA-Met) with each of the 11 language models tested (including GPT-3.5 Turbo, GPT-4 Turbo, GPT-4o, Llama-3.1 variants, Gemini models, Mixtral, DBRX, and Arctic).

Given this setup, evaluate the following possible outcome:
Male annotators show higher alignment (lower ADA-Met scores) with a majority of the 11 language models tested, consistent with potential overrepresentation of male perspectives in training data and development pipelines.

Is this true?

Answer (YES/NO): NO